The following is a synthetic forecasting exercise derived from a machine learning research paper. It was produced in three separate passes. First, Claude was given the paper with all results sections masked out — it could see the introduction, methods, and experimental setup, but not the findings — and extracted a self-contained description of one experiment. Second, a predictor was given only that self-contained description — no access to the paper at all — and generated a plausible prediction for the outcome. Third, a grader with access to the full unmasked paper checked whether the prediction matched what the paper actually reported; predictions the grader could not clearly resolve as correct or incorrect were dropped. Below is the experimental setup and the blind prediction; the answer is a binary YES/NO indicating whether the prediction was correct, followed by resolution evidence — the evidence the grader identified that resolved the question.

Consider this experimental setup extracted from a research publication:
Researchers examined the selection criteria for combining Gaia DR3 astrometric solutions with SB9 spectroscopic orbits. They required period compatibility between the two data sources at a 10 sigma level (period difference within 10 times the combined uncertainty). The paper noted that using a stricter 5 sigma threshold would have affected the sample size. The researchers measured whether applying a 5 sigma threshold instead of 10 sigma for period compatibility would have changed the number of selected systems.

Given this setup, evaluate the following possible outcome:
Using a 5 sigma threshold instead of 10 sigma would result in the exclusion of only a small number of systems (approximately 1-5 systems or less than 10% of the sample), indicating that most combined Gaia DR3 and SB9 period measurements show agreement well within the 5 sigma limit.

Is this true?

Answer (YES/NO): YES